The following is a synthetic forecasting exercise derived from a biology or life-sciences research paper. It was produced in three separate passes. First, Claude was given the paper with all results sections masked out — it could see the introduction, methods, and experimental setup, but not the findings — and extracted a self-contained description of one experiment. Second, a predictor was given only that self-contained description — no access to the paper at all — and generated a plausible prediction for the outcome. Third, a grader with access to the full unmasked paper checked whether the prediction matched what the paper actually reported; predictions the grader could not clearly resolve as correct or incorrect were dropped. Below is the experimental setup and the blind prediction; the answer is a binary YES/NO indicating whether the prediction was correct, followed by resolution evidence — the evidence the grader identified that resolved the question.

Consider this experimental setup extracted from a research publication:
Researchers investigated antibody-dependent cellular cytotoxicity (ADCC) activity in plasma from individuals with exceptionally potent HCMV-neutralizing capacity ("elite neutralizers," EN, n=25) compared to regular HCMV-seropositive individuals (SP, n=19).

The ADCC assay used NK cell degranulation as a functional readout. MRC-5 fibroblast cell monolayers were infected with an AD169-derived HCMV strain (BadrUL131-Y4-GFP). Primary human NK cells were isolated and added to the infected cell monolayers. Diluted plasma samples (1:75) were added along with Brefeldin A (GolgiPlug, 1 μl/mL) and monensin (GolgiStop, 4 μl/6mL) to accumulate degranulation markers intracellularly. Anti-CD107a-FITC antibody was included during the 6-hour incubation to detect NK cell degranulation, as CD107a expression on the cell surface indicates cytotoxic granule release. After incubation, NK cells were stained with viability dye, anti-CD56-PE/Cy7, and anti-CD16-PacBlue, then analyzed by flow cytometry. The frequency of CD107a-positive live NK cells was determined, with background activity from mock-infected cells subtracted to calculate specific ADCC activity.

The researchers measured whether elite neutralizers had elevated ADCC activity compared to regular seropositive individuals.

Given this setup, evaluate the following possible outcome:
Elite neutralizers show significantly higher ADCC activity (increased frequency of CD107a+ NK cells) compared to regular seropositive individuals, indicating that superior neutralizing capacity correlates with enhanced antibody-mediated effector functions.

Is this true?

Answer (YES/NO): NO